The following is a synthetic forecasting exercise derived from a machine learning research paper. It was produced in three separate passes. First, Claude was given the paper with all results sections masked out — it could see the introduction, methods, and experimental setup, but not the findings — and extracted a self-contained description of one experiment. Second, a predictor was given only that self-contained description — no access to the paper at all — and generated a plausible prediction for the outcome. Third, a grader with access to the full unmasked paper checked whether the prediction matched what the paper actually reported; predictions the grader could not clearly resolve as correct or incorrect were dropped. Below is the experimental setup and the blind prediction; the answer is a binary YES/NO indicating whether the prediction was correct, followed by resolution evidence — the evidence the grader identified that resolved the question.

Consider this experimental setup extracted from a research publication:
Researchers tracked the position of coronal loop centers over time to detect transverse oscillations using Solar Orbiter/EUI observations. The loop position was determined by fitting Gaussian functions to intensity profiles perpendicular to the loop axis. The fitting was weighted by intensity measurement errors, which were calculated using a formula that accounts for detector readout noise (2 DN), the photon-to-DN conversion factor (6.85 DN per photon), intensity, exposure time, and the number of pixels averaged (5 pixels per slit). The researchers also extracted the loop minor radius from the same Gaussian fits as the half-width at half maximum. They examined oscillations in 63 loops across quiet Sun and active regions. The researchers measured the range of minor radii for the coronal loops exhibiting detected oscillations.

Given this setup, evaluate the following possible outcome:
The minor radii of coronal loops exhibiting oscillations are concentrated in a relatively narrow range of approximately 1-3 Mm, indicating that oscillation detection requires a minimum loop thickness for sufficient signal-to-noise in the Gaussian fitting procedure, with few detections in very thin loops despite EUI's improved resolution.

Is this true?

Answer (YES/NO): NO